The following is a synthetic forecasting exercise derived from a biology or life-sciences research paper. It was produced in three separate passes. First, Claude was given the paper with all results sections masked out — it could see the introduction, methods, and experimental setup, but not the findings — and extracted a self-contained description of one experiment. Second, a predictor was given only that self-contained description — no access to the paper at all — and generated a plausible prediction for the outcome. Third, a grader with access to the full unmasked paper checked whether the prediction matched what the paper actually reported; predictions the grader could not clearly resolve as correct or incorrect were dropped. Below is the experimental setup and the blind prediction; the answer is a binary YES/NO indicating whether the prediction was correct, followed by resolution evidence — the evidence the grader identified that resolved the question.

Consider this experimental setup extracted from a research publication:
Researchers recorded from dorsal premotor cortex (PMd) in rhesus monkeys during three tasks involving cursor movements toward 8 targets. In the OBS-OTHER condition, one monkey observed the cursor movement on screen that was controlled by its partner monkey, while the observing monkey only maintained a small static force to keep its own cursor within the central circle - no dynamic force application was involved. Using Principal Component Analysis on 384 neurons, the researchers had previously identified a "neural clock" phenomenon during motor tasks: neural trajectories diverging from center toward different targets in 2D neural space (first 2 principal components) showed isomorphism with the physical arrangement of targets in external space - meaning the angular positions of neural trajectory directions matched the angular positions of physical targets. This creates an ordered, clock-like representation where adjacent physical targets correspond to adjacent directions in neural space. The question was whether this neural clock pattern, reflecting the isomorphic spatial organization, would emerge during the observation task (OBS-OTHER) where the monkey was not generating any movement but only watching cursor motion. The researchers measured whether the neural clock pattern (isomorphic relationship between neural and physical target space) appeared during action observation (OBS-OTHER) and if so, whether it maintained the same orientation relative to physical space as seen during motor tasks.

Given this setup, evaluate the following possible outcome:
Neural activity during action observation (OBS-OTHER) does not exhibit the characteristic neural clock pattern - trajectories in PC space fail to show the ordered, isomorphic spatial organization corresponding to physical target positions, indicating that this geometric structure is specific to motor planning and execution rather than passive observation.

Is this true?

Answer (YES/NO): NO